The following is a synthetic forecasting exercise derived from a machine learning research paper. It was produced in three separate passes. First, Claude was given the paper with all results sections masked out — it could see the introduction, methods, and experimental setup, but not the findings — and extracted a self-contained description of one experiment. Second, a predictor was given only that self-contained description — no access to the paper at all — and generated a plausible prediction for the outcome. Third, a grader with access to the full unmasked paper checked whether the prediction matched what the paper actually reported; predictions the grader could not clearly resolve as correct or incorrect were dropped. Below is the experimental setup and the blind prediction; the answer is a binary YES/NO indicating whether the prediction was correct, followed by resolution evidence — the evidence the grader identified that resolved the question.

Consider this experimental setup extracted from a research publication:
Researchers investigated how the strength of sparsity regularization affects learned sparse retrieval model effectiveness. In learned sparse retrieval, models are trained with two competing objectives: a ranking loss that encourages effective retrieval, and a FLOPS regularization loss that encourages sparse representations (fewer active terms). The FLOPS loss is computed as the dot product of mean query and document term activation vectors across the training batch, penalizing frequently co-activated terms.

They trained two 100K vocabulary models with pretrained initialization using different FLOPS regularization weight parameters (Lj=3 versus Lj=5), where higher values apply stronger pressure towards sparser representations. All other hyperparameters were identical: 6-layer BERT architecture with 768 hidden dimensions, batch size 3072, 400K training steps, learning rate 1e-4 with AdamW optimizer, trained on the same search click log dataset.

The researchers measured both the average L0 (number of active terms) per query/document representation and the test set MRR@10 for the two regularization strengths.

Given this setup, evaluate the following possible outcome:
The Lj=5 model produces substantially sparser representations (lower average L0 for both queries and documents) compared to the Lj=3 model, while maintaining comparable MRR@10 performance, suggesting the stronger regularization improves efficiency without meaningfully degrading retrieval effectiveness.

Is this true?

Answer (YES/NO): NO